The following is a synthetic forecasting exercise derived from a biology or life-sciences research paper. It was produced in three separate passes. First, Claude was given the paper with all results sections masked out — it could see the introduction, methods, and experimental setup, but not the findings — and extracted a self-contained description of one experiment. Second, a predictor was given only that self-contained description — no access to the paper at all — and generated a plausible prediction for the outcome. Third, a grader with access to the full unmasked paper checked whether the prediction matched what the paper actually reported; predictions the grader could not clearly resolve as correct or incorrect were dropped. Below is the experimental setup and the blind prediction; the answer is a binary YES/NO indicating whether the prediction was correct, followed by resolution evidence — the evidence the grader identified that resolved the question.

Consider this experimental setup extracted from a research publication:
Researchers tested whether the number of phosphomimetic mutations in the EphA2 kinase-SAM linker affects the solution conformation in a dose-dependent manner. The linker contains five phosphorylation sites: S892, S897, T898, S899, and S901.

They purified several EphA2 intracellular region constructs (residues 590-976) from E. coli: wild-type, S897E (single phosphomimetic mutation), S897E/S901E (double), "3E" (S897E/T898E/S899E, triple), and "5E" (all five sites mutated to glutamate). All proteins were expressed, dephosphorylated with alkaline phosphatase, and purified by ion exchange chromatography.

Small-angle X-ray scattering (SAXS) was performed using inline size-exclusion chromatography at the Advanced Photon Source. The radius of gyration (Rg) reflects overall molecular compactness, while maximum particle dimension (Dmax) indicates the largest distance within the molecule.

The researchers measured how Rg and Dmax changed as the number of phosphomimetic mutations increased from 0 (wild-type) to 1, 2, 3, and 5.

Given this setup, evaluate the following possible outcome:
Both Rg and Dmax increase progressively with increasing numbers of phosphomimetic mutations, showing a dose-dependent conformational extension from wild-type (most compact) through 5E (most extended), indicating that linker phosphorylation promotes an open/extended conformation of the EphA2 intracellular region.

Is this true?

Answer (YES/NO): NO